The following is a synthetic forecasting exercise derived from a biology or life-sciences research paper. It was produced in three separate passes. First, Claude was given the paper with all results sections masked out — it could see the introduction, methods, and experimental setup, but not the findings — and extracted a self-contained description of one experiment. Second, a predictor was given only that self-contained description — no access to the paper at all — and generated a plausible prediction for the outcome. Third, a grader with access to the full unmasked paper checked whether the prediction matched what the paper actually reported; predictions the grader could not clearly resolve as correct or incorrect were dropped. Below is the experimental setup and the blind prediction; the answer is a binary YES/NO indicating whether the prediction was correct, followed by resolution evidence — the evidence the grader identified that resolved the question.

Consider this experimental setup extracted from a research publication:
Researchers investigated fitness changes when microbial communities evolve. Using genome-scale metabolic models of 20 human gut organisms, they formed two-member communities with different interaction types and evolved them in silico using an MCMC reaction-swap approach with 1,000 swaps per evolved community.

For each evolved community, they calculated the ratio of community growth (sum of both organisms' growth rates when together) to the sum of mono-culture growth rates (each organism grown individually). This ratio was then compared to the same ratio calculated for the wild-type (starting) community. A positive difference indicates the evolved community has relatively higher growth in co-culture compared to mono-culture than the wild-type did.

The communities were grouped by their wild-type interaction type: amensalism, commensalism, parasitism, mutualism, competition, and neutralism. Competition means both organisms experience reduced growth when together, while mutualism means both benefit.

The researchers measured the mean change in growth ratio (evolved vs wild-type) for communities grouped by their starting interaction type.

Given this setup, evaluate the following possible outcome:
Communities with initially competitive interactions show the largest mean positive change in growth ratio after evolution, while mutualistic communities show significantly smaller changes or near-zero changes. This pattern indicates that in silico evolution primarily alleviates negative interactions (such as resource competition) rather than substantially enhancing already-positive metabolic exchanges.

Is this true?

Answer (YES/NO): YES